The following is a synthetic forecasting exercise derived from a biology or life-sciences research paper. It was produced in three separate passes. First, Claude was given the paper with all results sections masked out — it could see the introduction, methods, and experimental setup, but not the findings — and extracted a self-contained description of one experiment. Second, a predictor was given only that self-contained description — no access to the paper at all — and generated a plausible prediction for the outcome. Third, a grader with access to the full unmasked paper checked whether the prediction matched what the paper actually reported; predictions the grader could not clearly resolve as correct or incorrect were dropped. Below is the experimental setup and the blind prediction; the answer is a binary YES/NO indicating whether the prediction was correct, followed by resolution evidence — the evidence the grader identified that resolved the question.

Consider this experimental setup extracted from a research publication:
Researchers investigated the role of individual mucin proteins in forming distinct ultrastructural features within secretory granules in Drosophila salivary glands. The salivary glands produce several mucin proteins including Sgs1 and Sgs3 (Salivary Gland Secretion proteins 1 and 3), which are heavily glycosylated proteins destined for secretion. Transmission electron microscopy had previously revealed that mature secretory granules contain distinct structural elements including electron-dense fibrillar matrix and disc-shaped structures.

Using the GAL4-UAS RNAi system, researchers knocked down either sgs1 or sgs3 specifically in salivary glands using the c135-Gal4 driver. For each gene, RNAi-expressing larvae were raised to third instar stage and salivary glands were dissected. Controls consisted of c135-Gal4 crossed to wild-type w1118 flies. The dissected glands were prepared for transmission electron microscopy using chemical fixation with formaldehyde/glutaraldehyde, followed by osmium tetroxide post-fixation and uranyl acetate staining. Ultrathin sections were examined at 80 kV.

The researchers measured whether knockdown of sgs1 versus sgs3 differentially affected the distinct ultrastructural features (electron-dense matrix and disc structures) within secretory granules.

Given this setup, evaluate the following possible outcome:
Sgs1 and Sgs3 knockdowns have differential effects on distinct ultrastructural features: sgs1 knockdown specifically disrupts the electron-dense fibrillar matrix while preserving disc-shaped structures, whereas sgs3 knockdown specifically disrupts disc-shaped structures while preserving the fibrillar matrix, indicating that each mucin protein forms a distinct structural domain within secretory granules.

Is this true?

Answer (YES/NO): NO